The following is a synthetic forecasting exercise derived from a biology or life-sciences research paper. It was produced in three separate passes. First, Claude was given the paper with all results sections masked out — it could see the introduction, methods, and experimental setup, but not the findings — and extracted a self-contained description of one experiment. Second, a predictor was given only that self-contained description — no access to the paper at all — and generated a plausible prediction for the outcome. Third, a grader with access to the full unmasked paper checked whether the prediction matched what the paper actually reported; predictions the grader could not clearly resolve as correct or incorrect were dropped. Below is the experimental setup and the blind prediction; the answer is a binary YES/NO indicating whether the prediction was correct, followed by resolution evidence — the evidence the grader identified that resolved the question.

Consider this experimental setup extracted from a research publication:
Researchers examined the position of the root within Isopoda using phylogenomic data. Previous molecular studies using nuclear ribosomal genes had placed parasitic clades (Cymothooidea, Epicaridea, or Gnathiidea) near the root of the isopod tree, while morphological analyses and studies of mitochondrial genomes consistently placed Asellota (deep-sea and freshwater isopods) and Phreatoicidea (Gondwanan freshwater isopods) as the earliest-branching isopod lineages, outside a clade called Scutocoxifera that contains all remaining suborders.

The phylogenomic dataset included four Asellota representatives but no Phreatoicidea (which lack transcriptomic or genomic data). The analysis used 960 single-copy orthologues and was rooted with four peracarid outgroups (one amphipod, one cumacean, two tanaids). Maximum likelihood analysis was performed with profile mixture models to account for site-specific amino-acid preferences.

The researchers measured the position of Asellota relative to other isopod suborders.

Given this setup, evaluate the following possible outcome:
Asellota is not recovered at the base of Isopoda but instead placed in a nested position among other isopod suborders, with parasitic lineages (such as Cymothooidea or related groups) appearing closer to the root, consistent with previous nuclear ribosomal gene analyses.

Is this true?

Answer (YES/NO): NO